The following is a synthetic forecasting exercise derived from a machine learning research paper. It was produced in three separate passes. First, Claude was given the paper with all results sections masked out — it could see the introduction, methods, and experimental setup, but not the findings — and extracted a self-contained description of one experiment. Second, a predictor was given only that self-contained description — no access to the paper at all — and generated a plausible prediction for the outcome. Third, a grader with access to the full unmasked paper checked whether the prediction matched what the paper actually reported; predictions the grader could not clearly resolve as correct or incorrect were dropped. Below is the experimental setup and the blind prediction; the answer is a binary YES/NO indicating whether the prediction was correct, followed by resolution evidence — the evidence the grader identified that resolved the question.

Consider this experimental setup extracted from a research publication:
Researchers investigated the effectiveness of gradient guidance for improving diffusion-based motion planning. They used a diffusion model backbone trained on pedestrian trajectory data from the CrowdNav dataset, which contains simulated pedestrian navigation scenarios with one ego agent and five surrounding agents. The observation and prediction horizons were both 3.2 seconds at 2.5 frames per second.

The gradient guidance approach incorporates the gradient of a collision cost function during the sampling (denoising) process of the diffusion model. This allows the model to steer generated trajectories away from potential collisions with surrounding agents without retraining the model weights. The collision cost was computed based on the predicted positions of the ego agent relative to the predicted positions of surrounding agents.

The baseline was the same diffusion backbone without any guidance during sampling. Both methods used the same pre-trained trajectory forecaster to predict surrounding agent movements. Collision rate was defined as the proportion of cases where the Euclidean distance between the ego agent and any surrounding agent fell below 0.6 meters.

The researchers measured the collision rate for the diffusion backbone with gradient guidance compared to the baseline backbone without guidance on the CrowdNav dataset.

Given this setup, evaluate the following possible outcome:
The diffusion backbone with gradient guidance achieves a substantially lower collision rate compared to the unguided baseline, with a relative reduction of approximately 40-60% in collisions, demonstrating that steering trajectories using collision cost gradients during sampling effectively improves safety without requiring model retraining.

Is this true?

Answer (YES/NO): NO